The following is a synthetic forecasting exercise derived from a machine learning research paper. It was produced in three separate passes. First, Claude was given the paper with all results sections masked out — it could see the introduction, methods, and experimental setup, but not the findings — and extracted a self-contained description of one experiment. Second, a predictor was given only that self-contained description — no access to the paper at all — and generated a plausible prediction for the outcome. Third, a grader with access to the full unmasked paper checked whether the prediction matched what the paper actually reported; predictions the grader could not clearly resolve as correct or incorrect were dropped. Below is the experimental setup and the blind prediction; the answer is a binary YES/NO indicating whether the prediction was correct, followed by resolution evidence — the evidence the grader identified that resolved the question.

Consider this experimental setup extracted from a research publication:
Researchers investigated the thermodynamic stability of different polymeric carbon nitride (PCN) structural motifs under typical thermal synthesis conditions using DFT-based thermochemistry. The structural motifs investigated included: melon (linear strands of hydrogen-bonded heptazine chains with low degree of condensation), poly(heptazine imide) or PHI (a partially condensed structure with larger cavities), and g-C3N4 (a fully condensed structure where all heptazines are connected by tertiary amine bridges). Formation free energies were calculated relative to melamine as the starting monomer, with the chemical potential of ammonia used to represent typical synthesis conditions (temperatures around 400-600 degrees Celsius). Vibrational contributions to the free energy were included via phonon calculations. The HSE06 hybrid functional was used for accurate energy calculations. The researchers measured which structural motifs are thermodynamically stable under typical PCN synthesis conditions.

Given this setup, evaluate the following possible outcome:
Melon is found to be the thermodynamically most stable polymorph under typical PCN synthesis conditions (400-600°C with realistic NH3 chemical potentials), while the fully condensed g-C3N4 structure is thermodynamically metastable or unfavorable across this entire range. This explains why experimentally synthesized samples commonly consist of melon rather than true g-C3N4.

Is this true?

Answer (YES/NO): NO